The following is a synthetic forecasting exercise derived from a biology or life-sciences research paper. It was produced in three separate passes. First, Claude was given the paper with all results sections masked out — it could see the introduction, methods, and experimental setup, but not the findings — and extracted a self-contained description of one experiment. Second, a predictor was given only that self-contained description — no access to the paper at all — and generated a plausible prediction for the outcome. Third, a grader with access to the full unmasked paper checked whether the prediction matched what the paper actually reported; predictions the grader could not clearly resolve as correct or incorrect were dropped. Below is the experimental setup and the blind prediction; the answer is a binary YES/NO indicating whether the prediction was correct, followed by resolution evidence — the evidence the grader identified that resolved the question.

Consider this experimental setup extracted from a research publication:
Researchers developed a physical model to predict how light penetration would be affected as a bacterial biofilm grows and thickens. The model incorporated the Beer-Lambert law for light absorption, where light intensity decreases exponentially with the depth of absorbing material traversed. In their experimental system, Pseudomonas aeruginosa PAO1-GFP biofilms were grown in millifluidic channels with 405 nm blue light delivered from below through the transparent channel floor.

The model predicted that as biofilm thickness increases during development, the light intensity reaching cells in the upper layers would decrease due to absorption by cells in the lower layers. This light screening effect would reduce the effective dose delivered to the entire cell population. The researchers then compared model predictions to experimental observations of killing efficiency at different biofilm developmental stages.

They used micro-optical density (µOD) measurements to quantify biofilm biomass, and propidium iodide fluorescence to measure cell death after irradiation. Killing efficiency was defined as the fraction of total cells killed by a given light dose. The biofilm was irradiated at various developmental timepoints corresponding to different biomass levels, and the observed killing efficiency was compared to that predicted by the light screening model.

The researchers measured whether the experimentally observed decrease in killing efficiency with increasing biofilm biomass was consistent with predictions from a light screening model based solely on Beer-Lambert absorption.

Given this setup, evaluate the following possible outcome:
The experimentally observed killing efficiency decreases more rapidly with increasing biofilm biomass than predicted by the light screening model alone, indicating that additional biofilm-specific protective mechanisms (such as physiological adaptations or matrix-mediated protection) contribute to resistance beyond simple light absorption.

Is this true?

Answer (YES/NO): YES